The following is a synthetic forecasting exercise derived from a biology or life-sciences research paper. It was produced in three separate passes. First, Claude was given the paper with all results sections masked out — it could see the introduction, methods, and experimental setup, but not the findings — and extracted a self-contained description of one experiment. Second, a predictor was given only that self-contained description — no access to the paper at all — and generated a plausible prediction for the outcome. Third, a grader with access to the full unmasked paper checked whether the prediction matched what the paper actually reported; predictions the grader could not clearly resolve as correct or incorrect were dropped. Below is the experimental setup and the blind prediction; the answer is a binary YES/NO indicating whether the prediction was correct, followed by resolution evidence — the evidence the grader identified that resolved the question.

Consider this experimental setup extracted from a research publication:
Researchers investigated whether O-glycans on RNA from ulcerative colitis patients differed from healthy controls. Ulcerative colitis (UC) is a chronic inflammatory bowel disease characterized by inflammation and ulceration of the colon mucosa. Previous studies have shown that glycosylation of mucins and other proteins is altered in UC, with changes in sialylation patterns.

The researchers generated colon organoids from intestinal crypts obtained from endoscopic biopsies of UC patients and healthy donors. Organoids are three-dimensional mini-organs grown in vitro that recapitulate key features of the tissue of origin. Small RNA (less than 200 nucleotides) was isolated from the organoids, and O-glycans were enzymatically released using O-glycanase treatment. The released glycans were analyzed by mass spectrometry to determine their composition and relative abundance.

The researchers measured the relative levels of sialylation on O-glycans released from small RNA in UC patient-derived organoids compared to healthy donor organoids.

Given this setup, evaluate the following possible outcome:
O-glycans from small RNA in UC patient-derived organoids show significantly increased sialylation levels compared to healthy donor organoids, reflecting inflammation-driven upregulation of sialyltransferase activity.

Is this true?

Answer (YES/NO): YES